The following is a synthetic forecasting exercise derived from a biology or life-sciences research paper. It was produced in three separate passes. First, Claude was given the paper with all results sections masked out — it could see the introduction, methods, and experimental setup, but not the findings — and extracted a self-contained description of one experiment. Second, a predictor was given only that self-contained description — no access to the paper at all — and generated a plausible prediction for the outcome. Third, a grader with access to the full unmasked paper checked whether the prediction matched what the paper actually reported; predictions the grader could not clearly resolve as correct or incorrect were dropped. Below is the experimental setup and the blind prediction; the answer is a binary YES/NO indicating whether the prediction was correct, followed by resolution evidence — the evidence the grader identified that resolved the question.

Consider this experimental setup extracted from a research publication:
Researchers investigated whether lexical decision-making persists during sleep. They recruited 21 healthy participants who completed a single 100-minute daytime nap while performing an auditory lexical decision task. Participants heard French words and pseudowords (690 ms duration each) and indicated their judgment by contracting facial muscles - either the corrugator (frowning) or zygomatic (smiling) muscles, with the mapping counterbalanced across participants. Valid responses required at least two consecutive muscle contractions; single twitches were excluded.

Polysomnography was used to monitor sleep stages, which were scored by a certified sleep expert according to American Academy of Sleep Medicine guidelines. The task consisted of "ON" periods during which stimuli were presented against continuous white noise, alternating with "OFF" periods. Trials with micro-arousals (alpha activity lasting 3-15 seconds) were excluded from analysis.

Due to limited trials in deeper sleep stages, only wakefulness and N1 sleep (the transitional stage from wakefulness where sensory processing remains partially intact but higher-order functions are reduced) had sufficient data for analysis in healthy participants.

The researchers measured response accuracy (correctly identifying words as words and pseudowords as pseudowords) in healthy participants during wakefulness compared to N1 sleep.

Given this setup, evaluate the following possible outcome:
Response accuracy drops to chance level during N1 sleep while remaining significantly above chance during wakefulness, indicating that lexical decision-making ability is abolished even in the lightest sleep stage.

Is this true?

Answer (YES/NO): NO